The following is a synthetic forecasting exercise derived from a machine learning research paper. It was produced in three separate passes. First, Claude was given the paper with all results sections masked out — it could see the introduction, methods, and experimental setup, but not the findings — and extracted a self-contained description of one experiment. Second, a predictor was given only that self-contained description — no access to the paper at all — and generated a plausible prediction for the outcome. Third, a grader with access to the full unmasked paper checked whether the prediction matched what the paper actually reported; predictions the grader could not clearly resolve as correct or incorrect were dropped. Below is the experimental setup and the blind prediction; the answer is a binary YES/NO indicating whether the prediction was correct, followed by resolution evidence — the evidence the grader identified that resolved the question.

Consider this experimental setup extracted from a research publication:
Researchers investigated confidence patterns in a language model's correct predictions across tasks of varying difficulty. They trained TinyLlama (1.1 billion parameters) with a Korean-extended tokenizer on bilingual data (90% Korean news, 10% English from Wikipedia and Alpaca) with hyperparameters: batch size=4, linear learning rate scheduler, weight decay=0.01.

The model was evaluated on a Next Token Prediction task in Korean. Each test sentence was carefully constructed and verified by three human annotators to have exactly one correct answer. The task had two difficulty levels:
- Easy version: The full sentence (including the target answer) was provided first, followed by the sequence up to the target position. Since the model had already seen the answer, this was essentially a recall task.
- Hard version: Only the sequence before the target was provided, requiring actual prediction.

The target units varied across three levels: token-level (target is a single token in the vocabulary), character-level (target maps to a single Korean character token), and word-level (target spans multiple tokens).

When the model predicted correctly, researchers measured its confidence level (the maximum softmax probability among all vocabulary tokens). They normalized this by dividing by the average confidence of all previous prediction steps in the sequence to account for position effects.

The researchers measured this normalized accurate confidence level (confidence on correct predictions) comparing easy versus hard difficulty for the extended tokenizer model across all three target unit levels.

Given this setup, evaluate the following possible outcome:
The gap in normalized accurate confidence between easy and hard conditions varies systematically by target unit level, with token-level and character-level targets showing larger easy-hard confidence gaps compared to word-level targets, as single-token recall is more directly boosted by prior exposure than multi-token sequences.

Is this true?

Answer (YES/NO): NO